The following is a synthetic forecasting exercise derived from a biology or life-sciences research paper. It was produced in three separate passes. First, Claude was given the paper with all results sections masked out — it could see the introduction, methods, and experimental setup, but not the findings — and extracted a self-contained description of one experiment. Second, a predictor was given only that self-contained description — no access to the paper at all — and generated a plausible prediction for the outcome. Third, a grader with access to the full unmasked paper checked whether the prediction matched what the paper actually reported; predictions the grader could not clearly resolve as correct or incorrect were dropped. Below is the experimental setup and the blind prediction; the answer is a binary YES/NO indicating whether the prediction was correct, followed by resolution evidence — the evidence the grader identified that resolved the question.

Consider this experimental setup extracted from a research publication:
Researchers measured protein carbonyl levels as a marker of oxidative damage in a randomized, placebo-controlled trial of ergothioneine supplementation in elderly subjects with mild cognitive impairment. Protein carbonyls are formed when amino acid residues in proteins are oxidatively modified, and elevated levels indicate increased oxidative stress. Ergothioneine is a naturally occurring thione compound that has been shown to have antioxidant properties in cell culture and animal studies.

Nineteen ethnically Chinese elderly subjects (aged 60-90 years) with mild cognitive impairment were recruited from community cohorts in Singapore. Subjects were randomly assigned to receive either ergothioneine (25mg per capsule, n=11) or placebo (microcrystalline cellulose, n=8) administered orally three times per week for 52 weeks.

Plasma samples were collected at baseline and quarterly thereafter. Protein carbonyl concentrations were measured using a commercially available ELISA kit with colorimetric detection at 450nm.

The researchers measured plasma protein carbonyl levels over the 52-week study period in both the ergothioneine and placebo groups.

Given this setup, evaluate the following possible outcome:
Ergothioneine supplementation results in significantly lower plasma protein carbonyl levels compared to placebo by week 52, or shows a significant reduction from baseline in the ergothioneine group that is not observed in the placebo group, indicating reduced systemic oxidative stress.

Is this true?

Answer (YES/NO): NO